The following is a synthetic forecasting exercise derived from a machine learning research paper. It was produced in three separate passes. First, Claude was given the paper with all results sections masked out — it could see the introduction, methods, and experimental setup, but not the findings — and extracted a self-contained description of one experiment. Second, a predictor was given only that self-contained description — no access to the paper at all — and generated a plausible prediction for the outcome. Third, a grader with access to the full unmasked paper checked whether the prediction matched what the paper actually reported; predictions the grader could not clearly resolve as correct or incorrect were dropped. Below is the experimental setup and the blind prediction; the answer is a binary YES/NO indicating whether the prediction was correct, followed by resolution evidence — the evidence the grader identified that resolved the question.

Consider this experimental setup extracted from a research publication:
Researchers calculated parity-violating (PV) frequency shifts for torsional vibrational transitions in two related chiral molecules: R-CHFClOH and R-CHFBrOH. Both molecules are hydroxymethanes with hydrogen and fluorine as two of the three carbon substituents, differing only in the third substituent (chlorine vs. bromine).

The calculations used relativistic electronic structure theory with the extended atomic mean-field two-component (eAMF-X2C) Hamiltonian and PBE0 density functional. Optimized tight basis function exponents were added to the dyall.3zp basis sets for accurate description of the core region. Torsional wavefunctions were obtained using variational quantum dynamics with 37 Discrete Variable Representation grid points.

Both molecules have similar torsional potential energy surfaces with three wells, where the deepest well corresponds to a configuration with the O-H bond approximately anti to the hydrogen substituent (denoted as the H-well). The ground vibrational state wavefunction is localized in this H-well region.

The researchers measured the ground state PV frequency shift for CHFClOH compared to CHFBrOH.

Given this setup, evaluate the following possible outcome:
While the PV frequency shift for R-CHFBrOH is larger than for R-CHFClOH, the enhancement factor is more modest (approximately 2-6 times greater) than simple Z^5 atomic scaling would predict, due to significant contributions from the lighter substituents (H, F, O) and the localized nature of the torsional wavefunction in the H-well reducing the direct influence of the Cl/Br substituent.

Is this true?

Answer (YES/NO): NO